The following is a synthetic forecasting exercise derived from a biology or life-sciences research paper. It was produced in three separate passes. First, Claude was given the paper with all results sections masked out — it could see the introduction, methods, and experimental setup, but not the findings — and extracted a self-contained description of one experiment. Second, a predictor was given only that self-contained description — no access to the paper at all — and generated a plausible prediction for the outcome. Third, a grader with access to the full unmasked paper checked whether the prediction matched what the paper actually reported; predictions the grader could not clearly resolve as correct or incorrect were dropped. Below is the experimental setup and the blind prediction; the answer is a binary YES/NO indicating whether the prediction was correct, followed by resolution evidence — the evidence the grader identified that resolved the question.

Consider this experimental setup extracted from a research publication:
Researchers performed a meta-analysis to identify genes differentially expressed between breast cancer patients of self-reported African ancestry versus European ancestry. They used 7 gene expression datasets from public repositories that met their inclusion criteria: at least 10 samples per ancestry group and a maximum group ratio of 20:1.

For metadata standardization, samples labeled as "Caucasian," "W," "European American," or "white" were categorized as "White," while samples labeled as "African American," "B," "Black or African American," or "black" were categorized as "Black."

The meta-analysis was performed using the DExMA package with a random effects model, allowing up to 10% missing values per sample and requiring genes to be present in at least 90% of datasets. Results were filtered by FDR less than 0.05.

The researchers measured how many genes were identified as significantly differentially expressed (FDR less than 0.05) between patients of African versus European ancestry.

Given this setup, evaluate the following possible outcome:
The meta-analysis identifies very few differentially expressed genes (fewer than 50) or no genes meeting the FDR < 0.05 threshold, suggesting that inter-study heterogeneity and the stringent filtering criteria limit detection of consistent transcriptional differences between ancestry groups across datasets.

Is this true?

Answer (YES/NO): NO